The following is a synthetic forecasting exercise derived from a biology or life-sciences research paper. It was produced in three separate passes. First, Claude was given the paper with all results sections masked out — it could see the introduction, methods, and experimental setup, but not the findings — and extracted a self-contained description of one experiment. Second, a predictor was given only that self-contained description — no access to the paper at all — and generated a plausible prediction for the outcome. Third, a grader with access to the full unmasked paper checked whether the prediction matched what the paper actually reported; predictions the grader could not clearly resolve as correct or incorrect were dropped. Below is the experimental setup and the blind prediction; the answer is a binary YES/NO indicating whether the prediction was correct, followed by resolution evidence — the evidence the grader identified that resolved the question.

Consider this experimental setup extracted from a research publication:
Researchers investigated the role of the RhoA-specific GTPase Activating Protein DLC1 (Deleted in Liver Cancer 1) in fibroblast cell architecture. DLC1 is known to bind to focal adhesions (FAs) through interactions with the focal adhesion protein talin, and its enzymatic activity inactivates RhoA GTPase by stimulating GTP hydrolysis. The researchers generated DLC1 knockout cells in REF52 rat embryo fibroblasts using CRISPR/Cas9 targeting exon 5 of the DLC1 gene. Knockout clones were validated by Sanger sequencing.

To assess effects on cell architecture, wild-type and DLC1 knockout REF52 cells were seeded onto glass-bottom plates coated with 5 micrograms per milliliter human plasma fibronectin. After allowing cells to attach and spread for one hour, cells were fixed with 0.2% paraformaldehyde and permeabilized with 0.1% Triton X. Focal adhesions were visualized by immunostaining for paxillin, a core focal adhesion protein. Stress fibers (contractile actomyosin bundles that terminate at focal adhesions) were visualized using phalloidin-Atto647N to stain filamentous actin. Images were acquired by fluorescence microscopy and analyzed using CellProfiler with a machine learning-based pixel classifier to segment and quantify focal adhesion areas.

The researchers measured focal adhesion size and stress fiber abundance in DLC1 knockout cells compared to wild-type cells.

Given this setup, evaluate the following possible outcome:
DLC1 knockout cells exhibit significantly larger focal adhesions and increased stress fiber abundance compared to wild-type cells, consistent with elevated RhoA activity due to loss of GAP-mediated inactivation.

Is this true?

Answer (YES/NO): NO